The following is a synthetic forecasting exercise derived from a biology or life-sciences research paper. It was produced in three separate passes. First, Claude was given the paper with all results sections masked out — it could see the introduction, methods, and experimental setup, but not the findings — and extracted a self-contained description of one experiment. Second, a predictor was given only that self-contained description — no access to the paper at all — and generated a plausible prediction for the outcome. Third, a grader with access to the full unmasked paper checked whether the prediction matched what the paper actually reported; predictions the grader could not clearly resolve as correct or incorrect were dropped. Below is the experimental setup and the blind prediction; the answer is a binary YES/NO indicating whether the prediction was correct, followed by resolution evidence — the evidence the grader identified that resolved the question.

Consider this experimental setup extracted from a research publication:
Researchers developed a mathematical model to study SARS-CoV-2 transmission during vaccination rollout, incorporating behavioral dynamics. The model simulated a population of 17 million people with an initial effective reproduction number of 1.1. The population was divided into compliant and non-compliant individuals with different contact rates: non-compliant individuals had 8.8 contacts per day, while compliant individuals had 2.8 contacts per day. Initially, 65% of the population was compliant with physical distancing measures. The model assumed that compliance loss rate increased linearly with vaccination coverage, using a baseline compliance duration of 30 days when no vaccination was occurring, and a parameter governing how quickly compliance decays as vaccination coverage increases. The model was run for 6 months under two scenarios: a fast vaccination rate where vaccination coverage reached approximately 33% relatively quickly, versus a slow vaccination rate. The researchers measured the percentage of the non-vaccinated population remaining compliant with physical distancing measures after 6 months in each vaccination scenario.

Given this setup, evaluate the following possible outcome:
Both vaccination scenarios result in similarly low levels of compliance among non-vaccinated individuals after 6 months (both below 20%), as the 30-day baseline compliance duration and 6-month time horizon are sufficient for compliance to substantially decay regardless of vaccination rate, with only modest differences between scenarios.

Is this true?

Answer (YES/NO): NO